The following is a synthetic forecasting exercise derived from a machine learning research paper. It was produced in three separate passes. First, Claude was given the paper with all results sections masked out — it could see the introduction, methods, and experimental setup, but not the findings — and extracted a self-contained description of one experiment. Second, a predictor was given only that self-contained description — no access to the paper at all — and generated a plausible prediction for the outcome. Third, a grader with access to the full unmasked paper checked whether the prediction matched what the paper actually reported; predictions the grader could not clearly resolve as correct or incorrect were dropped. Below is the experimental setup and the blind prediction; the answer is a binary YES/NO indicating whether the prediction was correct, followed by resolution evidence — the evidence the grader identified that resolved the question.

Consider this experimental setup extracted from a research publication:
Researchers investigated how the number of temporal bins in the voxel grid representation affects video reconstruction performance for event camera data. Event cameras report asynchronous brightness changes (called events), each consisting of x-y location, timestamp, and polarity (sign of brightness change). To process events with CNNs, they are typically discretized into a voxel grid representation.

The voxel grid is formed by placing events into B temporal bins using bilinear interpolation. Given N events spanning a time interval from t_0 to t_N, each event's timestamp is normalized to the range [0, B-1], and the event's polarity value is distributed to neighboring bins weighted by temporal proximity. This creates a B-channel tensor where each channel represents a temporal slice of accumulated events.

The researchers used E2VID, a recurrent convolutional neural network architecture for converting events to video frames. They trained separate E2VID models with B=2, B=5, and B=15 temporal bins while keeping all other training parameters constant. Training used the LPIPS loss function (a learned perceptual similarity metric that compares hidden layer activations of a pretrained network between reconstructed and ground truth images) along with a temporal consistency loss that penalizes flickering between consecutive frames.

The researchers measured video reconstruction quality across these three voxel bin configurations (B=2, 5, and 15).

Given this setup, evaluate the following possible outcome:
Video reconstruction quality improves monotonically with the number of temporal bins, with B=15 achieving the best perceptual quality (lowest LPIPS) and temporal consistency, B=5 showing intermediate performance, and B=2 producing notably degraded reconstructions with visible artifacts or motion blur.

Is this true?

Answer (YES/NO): NO